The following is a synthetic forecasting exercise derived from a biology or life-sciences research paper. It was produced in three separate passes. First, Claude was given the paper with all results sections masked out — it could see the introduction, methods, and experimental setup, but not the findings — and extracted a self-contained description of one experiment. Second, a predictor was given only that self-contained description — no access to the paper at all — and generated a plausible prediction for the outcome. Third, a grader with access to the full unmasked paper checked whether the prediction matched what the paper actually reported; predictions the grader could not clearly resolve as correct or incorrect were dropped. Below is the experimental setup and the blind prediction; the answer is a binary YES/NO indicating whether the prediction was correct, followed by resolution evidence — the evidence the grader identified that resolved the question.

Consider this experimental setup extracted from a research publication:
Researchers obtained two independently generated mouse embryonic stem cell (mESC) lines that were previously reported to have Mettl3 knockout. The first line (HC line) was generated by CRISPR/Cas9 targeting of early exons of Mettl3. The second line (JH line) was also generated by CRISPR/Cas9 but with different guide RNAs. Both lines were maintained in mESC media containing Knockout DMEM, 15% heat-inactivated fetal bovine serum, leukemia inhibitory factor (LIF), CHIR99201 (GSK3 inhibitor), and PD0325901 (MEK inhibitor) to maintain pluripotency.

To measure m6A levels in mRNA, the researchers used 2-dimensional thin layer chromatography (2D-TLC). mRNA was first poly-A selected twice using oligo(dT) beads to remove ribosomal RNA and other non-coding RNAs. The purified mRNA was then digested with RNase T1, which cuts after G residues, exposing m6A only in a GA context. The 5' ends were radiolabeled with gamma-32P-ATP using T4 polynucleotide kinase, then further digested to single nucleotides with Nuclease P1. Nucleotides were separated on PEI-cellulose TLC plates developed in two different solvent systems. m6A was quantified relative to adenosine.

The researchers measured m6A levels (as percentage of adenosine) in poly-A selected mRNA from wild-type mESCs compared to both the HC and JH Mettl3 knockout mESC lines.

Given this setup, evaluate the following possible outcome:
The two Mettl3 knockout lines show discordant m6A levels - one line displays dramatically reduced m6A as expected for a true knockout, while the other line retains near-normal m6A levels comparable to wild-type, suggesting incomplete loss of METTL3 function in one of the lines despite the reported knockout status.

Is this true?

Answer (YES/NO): NO